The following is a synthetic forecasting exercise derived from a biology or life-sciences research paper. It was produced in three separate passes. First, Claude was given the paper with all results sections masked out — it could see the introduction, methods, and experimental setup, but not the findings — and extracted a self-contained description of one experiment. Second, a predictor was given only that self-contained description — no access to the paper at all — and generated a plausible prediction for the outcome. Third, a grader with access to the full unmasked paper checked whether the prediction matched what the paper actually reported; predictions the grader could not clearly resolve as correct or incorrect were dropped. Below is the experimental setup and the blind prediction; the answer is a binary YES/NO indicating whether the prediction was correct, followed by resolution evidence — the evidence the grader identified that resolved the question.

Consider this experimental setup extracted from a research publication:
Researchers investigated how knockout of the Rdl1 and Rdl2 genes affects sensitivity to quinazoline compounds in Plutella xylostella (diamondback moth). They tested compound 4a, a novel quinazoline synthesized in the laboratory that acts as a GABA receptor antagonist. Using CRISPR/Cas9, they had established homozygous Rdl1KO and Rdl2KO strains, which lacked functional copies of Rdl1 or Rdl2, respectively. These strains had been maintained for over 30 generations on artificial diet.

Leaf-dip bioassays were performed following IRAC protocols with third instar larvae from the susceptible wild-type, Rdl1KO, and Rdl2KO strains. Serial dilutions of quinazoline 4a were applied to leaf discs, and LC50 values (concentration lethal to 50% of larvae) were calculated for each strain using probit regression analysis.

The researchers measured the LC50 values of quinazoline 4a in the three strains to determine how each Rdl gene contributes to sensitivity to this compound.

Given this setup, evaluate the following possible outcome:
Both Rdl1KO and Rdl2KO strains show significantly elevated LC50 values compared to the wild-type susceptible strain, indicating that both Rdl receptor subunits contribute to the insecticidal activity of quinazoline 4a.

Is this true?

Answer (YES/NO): NO